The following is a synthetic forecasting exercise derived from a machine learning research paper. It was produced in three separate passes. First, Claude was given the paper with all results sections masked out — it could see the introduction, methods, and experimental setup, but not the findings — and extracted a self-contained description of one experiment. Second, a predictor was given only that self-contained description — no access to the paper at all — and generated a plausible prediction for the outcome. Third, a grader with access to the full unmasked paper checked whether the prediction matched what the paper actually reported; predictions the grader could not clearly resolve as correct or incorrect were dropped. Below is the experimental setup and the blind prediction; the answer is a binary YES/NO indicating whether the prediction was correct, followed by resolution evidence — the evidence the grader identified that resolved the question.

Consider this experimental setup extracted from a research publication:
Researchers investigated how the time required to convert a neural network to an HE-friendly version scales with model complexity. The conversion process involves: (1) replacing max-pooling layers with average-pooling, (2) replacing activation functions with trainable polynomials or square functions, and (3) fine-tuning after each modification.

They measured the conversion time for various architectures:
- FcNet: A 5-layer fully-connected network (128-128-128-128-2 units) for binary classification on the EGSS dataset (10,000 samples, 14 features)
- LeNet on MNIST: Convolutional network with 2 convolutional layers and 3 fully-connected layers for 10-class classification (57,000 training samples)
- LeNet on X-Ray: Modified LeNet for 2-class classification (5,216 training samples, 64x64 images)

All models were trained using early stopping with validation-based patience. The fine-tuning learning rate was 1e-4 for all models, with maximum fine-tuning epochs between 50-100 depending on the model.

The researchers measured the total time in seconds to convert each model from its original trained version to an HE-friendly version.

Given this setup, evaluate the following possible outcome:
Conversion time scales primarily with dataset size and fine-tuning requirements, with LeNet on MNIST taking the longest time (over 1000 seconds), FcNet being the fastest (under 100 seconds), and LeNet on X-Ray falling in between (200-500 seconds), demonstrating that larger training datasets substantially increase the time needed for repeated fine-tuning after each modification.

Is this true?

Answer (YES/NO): NO